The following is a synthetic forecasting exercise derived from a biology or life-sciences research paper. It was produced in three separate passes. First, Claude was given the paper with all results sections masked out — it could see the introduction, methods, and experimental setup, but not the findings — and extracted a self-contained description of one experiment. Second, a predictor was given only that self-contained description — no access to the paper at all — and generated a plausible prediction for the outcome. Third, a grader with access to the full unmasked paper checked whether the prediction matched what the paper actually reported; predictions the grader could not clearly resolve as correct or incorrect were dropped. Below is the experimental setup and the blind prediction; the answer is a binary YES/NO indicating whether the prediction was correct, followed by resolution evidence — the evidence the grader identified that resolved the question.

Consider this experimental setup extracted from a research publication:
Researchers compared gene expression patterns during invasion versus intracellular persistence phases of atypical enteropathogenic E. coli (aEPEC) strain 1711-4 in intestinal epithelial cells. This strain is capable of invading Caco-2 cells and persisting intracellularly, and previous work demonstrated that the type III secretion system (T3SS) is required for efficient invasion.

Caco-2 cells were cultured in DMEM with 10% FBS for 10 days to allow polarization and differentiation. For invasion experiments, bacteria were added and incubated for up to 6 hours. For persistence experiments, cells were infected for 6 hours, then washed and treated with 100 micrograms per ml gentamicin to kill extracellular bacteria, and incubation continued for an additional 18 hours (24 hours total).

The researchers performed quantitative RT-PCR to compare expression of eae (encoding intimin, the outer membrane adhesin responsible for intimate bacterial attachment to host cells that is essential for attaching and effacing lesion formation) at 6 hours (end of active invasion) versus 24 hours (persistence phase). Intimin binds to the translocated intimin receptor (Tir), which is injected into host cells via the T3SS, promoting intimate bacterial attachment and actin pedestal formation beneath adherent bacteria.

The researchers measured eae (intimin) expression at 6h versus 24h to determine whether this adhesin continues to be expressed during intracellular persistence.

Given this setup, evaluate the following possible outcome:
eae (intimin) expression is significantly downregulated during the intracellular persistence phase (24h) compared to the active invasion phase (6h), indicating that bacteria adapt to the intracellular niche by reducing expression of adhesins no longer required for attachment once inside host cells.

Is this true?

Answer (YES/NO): NO